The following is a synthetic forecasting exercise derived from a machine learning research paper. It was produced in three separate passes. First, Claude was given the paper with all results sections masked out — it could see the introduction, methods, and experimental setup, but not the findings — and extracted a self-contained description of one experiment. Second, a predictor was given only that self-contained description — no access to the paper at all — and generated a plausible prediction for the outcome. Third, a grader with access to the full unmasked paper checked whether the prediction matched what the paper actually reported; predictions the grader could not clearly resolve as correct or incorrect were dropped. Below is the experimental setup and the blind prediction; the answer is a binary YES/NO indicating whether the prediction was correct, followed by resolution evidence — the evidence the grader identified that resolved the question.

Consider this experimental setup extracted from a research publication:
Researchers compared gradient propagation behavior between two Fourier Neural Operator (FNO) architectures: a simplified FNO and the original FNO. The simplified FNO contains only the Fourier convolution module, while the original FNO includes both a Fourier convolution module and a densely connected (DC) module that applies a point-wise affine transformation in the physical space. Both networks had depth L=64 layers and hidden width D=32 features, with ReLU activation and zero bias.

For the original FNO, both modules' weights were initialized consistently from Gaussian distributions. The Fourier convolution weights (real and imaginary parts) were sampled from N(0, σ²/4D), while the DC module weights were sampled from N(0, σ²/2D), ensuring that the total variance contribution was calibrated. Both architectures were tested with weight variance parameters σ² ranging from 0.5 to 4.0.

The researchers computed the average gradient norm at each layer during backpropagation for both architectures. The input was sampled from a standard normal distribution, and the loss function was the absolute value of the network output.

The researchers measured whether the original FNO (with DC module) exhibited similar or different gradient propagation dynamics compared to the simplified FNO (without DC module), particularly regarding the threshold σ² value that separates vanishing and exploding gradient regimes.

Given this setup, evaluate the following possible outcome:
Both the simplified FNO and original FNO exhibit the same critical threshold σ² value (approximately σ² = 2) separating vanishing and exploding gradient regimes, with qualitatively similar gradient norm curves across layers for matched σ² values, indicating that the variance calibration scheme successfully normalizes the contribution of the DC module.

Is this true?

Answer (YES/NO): YES